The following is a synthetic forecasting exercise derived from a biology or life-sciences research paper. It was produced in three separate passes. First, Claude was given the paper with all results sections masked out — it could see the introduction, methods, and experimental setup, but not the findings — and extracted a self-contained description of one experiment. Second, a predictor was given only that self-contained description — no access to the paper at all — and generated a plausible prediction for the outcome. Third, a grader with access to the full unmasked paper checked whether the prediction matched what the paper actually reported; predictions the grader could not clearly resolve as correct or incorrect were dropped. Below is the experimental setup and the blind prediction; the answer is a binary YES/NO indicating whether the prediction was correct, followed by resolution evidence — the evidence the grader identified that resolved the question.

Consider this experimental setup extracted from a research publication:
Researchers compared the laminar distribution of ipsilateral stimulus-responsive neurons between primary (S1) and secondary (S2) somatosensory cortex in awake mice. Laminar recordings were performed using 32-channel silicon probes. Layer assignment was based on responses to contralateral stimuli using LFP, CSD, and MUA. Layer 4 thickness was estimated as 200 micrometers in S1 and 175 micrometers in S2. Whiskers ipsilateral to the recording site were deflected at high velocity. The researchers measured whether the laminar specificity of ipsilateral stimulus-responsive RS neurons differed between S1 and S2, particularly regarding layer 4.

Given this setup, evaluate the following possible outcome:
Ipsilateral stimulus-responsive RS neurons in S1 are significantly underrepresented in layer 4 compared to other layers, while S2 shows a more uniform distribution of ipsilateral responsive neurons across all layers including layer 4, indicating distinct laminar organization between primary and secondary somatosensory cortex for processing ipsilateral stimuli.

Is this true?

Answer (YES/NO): YES